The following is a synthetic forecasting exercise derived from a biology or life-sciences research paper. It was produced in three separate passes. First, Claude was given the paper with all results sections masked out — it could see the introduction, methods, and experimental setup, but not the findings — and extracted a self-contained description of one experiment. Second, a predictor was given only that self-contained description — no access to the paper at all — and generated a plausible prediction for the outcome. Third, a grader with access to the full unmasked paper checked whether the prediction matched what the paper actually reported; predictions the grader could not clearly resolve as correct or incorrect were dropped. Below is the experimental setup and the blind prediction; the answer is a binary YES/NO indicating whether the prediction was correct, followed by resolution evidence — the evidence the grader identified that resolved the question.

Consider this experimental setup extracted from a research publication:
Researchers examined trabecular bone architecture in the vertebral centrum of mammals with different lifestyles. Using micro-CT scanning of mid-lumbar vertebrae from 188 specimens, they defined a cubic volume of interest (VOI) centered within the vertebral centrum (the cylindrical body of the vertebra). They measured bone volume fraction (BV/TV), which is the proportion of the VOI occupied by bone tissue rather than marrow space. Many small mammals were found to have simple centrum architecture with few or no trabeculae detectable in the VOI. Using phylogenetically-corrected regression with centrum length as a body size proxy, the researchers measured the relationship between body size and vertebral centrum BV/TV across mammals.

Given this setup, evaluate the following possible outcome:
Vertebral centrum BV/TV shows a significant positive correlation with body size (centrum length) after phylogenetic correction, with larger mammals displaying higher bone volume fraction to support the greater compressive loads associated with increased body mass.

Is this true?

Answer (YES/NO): YES